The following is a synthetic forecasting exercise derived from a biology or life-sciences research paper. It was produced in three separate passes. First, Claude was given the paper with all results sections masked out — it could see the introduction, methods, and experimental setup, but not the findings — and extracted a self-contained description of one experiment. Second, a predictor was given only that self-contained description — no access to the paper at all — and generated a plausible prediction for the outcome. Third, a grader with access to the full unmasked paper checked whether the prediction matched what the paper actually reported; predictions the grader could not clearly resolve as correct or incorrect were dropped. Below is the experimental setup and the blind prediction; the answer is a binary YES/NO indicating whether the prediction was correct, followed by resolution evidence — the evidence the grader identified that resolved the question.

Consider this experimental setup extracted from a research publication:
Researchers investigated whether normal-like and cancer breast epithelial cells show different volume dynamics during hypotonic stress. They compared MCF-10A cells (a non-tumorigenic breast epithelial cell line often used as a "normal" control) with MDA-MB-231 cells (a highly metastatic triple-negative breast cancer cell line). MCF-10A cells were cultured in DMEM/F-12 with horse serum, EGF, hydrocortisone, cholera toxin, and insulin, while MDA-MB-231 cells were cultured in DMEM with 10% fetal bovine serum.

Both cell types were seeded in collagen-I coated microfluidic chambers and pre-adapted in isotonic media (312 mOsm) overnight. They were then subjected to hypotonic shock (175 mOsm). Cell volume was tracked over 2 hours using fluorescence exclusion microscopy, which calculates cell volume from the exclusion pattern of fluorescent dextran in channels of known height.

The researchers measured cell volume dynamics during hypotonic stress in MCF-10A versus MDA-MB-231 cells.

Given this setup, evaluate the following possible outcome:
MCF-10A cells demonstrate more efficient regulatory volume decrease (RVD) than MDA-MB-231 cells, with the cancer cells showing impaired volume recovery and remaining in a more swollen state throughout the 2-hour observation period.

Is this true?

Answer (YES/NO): NO